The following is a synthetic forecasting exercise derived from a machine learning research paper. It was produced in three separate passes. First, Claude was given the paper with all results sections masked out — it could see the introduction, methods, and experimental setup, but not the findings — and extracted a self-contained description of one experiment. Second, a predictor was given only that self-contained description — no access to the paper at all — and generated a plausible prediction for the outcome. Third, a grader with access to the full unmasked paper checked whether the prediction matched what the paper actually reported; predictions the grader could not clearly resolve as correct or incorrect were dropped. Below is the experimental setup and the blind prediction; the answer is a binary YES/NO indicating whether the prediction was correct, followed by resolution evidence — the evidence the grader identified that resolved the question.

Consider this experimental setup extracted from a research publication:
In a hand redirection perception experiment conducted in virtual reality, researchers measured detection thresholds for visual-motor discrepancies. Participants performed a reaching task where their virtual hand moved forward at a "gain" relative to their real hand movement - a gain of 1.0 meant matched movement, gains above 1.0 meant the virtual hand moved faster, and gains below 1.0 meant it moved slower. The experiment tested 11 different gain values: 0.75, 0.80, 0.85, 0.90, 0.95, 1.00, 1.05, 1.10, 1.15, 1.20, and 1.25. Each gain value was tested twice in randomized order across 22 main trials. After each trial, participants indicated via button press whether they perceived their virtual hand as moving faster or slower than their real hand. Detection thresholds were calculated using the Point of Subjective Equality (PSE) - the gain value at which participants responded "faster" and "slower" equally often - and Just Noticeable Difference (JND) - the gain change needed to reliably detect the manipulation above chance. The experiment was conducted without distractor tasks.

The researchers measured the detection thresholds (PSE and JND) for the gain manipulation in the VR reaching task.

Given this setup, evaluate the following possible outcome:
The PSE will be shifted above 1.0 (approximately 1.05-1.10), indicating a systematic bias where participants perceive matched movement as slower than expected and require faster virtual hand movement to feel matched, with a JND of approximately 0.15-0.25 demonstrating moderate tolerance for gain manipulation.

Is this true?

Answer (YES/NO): NO